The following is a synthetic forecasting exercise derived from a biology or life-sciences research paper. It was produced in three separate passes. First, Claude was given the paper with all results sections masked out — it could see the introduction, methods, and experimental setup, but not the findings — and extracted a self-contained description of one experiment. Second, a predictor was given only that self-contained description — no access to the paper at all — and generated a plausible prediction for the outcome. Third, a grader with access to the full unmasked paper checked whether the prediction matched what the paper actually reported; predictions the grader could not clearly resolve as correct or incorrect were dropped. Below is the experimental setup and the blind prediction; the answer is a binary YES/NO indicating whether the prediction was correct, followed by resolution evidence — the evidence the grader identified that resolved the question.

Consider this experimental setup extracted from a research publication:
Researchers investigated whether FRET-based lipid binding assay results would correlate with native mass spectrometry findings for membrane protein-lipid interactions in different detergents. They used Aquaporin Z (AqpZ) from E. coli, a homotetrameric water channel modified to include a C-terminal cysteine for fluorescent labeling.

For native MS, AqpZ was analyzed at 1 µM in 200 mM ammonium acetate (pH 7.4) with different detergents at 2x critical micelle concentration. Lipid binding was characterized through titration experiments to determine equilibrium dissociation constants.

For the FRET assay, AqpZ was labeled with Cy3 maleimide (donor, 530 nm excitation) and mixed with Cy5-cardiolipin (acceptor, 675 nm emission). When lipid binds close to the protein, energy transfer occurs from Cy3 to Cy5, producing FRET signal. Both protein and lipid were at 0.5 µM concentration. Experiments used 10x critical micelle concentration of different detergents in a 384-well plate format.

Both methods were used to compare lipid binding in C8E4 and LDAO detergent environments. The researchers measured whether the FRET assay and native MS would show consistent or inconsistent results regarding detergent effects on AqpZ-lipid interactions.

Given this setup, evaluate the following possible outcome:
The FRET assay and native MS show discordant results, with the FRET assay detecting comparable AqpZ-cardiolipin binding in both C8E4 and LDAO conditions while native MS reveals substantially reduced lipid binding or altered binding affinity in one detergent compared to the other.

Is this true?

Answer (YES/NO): NO